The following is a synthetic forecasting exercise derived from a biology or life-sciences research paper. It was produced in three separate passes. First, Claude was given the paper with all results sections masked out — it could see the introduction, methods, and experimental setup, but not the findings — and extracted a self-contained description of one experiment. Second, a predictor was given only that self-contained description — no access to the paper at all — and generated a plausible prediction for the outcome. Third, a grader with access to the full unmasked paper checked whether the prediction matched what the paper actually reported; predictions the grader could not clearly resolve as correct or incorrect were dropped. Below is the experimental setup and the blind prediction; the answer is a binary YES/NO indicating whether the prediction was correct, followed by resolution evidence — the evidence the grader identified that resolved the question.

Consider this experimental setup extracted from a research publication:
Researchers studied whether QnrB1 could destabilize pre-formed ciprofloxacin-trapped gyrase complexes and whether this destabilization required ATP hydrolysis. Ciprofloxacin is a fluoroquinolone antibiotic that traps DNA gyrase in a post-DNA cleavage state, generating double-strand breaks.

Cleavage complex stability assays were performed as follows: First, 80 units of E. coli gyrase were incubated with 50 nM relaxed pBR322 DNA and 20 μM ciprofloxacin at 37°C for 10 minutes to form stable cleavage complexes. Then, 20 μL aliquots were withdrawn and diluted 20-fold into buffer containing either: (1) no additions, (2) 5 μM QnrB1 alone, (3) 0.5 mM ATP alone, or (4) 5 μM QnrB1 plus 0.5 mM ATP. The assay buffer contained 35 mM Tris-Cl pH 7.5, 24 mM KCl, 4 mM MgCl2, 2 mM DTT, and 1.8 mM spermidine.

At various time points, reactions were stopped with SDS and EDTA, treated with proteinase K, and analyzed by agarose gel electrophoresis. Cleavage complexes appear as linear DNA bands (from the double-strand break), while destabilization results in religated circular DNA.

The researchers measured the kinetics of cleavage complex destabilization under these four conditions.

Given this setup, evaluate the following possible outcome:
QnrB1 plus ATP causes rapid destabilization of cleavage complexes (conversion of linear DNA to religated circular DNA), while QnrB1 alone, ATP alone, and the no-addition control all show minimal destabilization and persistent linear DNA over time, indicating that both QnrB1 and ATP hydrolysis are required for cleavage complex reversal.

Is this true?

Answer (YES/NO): YES